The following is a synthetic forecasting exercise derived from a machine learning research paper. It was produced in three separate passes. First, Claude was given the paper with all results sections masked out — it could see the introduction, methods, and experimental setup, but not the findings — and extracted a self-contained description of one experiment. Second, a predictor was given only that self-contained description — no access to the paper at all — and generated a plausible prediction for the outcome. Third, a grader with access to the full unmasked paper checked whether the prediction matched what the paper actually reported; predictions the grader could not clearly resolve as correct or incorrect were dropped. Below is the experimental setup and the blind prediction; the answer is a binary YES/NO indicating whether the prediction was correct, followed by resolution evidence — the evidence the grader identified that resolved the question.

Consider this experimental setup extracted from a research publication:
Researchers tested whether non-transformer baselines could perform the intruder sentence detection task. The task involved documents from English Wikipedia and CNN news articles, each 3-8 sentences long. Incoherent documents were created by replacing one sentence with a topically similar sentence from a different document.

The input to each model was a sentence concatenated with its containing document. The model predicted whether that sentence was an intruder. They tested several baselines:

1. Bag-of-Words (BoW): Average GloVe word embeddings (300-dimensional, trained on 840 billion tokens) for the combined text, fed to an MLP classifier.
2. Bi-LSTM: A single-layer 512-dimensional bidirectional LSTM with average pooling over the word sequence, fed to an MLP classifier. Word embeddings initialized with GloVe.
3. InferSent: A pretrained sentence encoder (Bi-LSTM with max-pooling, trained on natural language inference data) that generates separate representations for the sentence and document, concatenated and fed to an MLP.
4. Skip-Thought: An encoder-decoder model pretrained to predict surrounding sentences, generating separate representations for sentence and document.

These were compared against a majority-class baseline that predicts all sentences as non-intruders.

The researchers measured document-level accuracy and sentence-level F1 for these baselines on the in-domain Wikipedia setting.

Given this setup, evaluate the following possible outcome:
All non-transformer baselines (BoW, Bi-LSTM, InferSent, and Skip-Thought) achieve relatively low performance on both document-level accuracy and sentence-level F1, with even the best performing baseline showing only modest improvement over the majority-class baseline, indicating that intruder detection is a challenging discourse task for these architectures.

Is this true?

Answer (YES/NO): YES